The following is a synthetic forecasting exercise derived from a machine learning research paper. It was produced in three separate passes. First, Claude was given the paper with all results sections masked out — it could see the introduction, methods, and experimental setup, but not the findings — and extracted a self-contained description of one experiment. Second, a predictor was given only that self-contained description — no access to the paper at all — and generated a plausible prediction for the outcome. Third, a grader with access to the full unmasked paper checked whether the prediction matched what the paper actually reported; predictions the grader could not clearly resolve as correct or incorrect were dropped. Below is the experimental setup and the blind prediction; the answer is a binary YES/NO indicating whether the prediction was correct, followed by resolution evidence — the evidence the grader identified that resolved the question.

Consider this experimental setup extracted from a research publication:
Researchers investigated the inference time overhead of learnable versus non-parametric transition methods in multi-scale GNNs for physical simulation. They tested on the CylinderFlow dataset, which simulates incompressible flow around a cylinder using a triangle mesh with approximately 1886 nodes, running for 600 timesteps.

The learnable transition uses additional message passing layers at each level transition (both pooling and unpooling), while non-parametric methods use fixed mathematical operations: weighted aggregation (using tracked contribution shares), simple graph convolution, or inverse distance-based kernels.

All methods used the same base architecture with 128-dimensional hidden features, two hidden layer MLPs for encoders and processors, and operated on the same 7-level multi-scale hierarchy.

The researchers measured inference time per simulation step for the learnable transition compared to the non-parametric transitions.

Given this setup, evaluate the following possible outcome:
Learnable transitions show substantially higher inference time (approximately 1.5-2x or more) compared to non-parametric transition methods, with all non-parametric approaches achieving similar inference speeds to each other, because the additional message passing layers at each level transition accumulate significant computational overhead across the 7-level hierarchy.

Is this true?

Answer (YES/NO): YES